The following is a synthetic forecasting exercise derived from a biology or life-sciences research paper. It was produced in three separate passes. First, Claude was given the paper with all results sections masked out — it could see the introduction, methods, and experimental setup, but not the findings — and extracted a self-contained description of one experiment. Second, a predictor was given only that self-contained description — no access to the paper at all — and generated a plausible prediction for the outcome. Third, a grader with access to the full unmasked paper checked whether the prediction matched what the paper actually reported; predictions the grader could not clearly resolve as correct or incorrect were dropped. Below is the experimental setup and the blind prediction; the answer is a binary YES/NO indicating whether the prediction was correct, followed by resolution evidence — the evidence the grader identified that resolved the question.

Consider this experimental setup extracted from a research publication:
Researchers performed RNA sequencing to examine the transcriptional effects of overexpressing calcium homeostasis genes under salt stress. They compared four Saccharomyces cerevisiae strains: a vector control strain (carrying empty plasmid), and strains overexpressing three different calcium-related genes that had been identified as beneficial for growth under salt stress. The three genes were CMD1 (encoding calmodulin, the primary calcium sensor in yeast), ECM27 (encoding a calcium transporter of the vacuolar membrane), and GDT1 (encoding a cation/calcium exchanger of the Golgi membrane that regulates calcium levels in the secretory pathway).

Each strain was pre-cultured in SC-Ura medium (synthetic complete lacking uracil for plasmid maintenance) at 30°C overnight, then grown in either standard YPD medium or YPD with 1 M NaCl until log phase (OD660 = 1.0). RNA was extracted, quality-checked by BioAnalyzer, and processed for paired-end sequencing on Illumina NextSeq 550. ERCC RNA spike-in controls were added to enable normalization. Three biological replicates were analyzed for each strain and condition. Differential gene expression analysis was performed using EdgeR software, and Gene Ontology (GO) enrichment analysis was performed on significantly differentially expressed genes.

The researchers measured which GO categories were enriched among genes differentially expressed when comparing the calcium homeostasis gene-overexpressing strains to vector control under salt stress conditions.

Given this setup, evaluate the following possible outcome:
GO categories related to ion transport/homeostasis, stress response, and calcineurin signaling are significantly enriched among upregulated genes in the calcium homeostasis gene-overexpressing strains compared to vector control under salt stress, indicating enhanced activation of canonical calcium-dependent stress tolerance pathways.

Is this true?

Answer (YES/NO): NO